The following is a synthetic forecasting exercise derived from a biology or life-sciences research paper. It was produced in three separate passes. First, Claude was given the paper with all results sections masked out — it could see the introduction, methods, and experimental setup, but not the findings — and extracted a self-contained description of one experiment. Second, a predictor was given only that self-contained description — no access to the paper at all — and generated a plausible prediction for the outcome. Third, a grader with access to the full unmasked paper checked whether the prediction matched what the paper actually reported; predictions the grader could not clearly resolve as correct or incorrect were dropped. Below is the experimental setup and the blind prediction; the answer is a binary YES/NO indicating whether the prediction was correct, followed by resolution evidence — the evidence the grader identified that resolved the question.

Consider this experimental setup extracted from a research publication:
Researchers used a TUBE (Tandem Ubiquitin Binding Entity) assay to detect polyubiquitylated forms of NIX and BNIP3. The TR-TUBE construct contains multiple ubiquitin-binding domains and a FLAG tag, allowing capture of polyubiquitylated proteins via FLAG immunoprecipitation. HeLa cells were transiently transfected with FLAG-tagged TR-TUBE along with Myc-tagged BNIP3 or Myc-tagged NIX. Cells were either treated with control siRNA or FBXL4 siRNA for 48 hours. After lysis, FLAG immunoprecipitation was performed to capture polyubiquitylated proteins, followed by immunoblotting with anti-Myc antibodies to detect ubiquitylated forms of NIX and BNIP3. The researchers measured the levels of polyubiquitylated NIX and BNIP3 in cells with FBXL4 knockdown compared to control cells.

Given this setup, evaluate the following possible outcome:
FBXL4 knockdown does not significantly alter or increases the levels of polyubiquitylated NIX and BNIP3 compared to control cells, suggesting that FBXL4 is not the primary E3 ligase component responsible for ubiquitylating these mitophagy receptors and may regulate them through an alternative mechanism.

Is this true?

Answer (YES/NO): NO